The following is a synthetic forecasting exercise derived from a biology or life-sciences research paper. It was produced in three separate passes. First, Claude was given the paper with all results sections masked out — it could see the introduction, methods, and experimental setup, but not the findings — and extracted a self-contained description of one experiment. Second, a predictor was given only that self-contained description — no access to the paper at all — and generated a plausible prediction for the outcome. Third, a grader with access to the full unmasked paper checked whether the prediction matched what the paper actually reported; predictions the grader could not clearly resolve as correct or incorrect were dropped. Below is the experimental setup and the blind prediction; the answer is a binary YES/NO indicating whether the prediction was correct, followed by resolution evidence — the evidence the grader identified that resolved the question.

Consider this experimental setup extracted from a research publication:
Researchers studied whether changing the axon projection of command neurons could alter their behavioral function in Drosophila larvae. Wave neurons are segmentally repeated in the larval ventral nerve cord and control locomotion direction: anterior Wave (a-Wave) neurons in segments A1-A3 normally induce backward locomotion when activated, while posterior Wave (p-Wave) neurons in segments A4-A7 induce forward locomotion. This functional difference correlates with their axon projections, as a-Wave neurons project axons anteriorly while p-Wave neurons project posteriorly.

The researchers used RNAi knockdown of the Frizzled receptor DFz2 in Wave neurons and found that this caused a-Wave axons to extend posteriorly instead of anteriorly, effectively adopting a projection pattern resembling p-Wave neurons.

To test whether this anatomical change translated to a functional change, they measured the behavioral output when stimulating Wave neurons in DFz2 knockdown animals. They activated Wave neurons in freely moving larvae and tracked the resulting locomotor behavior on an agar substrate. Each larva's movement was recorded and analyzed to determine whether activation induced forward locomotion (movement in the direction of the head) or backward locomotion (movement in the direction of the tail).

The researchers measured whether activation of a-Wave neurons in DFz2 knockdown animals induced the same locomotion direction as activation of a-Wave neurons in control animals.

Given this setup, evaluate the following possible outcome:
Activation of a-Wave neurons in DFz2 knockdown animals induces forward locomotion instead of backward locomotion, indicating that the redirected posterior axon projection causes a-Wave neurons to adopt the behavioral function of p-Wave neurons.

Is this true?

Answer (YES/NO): YES